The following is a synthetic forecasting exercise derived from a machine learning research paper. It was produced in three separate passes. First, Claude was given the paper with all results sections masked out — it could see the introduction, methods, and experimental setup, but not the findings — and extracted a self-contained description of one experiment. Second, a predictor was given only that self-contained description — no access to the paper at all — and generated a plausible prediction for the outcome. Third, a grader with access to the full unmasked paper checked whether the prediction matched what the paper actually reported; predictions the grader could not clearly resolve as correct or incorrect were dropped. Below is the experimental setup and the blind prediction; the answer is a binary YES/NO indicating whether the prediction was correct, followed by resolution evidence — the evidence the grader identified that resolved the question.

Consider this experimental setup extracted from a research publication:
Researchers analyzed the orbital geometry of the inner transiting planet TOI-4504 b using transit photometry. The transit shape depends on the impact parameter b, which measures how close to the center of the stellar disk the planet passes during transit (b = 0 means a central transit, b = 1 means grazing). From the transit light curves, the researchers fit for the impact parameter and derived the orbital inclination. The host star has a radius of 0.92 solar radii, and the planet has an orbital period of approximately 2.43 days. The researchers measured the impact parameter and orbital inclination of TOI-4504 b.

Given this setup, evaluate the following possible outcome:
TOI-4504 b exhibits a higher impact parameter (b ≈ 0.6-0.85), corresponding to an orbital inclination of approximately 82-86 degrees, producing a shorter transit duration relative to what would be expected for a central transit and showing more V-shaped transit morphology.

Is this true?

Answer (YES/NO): NO